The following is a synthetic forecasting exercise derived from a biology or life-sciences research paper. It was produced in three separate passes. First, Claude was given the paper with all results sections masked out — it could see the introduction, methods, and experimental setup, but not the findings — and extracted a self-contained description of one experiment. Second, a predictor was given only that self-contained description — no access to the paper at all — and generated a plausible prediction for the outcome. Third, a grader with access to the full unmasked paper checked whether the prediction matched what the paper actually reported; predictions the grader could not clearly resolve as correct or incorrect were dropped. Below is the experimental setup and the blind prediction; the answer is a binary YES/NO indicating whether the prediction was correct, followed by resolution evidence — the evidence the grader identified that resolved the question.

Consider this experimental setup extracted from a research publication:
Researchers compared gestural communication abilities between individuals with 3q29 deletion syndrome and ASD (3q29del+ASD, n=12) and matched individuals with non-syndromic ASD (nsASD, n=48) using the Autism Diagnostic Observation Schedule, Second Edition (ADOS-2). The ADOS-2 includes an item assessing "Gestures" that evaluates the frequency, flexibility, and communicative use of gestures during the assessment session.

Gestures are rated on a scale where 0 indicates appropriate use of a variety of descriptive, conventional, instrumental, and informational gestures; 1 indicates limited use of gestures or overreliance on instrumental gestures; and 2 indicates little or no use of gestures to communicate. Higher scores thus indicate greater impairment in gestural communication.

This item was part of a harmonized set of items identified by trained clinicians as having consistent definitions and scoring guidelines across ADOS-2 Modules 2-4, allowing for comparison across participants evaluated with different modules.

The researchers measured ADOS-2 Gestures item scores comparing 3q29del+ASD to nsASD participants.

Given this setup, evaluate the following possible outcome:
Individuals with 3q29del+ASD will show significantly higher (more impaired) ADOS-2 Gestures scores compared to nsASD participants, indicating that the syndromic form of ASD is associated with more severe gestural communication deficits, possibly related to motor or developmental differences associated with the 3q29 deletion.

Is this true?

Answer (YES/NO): NO